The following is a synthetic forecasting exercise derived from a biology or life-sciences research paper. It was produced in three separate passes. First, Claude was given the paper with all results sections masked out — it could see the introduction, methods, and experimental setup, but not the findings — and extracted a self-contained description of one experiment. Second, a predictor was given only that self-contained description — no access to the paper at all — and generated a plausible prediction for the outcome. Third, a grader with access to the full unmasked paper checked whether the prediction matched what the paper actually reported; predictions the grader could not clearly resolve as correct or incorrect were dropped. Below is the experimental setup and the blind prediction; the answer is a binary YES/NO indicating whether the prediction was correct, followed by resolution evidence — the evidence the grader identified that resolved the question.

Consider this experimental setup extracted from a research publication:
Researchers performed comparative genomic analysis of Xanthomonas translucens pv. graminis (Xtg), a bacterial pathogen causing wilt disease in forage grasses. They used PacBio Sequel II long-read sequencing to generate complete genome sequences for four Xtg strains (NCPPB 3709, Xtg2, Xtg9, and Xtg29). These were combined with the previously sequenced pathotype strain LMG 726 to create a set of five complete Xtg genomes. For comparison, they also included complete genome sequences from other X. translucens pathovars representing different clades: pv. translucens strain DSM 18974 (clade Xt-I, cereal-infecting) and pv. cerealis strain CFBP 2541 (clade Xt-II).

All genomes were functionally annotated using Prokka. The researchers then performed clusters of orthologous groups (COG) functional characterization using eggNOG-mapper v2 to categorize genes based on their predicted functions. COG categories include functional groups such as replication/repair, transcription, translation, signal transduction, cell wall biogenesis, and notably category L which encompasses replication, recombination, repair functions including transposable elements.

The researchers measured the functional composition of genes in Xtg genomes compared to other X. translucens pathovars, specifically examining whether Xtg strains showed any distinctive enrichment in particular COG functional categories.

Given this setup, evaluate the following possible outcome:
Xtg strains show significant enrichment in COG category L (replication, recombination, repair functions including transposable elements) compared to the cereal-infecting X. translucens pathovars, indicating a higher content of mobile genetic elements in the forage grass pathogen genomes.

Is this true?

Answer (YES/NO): YES